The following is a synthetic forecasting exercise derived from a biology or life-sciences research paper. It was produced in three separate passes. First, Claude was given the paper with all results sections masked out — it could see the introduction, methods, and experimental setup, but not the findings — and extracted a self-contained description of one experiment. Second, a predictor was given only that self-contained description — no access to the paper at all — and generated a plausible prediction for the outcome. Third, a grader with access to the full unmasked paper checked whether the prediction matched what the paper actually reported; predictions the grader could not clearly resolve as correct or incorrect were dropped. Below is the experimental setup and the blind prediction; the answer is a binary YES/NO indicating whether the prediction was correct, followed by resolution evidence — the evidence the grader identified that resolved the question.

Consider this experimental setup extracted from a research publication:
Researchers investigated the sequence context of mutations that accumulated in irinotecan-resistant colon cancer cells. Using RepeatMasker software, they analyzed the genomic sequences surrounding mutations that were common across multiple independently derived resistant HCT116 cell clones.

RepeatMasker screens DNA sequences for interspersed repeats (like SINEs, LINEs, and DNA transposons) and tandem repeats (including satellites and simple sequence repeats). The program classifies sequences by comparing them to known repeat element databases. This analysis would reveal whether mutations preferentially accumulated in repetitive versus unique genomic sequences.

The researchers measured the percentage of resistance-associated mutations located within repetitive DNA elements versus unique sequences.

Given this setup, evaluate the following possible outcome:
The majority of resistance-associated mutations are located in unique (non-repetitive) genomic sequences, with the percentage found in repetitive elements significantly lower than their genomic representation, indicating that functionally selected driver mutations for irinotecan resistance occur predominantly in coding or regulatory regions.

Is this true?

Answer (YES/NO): NO